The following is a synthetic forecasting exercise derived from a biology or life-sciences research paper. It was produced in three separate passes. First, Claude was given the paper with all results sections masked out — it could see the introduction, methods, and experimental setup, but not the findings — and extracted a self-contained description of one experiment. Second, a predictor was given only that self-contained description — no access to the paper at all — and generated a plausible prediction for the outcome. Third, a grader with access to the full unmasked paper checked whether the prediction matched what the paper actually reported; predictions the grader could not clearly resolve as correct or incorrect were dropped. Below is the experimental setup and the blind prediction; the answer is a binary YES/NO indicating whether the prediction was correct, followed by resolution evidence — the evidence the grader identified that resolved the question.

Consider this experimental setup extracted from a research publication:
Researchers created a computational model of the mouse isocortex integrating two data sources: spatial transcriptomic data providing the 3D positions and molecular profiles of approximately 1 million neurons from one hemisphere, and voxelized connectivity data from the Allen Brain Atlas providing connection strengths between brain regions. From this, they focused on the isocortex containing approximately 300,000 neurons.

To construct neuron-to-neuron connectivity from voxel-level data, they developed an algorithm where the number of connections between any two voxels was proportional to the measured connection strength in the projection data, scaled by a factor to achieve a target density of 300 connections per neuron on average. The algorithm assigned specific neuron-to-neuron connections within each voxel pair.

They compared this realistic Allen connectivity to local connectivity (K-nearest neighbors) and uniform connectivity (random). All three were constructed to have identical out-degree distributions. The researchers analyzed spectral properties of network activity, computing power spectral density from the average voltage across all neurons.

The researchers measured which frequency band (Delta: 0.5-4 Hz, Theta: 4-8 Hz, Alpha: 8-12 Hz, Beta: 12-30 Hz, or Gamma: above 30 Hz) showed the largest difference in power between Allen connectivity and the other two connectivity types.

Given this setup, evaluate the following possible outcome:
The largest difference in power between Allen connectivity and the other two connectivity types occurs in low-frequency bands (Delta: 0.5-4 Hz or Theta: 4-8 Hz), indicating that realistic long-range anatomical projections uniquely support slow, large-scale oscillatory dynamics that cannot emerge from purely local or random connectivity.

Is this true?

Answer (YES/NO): YES